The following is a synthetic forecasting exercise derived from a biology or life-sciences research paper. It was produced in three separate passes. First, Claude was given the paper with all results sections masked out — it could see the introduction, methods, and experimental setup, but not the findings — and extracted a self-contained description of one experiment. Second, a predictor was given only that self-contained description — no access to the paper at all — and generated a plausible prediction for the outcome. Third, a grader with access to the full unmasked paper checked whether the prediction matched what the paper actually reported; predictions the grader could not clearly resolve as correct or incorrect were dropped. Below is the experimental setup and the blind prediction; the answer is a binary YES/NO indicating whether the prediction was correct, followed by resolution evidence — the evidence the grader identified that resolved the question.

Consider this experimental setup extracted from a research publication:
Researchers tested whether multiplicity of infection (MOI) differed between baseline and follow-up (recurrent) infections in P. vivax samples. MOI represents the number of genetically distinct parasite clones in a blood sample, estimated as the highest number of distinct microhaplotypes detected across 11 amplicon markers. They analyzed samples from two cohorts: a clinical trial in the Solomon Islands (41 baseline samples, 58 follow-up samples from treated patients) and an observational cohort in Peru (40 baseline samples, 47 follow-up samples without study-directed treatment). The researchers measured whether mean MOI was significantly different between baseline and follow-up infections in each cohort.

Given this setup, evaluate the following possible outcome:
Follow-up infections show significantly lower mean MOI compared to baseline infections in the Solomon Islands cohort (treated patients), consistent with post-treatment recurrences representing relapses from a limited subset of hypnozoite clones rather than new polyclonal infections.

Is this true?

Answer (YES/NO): NO